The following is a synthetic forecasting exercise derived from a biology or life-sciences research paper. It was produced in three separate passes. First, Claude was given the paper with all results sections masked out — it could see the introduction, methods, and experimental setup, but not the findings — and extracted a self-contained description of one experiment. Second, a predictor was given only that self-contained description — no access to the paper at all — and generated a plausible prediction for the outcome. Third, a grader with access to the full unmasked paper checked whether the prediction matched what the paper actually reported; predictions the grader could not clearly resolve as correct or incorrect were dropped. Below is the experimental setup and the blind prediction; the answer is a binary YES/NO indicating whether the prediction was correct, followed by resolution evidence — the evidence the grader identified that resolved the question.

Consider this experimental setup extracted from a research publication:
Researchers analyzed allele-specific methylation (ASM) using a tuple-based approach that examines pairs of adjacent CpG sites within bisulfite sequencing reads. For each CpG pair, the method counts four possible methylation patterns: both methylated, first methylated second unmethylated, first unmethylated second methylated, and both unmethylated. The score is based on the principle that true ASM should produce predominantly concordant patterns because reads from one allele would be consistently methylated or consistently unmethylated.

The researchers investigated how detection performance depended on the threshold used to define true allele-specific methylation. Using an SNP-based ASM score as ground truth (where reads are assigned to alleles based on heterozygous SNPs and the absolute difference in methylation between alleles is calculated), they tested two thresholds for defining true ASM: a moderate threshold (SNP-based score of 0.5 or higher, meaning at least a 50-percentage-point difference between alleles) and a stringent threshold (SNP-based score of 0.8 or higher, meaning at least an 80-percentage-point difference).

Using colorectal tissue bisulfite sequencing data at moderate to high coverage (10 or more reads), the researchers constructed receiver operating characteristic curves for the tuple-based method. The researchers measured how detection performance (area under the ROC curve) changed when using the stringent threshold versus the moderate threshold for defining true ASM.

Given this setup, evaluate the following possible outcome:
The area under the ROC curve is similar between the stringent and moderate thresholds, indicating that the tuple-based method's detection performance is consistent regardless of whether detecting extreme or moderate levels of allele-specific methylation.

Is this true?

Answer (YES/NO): YES